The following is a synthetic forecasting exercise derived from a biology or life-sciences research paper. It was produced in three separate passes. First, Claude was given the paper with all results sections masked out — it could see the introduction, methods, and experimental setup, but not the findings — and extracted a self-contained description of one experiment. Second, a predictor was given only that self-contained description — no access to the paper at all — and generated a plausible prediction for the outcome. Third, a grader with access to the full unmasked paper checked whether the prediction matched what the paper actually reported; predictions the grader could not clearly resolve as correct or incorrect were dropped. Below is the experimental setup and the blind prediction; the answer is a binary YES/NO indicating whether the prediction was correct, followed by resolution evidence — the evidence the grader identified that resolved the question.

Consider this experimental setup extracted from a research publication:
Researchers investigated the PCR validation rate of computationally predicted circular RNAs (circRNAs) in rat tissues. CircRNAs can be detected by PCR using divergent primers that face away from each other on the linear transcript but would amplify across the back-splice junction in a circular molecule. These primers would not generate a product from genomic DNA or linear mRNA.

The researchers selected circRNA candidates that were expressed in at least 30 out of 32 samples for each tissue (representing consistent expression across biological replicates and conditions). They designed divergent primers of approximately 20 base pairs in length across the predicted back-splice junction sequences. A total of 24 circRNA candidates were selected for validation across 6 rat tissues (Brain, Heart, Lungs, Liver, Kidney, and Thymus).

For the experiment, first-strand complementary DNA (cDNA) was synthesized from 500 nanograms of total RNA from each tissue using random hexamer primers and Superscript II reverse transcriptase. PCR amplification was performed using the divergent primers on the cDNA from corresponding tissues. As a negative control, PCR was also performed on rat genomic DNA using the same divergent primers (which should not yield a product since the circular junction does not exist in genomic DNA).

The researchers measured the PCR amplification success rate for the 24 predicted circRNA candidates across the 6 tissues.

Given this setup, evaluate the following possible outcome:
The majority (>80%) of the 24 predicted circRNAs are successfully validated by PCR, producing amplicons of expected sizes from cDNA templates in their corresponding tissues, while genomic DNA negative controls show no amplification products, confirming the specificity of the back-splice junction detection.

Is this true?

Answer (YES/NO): NO